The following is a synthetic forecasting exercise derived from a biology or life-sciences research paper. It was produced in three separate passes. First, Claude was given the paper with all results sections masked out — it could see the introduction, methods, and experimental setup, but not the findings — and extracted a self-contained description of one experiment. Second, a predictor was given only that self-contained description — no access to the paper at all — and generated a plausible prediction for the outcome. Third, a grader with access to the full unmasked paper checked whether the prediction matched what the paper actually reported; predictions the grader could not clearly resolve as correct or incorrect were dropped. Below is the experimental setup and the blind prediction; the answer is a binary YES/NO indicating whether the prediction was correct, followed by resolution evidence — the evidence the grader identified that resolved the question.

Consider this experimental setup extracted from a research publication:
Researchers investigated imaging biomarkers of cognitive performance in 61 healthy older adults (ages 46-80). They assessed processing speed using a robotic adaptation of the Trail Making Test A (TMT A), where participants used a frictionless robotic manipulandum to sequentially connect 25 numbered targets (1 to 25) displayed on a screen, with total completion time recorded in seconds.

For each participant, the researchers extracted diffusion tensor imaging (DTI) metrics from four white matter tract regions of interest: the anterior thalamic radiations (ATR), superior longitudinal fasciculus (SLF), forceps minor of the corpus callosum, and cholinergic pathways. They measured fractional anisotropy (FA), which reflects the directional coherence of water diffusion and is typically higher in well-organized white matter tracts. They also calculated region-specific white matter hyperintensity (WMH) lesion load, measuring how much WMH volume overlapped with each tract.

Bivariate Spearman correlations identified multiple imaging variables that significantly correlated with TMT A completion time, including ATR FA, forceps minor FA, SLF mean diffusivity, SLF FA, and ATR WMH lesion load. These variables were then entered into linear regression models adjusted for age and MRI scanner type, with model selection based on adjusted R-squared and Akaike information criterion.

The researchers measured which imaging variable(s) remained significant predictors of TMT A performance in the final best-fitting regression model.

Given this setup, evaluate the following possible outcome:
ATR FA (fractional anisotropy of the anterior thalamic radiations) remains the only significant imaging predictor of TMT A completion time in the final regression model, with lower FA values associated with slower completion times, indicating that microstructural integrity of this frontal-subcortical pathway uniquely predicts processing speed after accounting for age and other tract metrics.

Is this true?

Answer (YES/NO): YES